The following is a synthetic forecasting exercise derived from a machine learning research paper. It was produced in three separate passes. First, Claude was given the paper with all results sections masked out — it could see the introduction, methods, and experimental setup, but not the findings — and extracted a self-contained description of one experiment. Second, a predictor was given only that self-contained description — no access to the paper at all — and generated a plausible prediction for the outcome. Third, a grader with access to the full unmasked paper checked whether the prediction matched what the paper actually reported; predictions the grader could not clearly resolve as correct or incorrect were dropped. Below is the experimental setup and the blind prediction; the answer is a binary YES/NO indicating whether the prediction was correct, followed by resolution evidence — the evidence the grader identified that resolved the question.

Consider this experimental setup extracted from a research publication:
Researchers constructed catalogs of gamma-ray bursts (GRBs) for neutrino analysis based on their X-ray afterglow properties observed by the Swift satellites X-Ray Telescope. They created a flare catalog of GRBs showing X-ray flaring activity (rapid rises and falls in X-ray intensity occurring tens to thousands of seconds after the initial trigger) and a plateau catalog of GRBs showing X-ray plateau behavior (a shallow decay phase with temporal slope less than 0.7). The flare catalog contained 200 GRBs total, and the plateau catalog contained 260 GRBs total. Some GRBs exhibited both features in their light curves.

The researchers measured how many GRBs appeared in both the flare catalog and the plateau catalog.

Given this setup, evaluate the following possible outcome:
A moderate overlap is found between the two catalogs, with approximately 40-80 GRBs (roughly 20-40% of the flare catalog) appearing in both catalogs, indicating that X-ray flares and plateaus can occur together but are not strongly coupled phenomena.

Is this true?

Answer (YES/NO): NO